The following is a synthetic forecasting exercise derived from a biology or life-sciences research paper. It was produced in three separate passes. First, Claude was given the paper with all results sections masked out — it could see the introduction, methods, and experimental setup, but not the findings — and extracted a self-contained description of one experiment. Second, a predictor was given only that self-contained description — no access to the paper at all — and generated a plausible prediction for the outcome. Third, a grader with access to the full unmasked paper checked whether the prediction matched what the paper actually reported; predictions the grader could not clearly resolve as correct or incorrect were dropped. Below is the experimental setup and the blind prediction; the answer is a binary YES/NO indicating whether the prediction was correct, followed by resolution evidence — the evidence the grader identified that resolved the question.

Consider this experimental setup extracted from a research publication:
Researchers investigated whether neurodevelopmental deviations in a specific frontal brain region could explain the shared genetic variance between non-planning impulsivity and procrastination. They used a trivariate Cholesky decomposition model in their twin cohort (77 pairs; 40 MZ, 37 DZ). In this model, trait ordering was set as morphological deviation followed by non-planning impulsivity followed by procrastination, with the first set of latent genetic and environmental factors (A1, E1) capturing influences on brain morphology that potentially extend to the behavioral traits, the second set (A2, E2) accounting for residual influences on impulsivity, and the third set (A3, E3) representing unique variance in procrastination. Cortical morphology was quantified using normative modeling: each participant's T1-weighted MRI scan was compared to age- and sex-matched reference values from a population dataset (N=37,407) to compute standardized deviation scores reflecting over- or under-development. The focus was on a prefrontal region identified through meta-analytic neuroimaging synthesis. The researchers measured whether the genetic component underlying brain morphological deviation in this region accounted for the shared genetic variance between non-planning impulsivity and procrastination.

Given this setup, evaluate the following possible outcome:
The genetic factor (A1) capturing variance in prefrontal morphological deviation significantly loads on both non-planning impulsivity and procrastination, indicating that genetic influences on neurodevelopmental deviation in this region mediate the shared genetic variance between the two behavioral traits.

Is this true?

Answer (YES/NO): NO